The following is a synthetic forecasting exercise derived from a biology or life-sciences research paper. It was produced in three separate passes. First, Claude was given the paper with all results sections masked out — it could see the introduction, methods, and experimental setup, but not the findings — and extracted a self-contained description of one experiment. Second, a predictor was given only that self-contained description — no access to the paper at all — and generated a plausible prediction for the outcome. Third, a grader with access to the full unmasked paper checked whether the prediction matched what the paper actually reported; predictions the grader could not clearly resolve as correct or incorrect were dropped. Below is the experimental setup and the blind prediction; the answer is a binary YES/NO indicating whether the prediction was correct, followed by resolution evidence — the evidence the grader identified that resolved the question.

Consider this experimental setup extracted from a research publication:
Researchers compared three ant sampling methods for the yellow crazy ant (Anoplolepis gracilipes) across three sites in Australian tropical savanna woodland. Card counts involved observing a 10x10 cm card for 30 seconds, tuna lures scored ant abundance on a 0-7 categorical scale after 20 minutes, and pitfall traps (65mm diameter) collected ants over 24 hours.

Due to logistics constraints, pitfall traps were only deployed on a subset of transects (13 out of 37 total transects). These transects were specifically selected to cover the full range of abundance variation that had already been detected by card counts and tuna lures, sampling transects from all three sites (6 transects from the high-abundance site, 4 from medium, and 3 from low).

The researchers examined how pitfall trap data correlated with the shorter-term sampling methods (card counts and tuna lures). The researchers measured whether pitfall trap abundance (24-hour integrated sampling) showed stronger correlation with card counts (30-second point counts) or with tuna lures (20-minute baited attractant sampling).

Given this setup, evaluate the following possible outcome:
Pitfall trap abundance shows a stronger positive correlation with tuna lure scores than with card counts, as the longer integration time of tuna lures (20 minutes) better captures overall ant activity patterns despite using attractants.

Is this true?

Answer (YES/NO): YES